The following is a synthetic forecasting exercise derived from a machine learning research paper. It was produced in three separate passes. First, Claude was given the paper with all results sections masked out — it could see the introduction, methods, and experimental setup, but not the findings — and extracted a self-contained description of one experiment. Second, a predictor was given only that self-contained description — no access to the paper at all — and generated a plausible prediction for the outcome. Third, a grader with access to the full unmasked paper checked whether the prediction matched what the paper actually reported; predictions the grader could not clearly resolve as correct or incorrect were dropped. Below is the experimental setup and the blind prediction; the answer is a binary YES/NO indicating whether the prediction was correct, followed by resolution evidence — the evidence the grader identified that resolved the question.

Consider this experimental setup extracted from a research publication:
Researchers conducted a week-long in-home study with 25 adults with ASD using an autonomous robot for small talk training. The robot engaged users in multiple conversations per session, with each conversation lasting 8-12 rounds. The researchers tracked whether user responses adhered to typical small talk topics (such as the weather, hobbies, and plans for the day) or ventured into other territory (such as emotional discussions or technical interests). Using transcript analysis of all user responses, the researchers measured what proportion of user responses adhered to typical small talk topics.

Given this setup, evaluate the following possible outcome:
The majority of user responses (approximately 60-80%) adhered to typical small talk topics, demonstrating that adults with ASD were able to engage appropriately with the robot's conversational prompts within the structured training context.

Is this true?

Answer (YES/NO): NO